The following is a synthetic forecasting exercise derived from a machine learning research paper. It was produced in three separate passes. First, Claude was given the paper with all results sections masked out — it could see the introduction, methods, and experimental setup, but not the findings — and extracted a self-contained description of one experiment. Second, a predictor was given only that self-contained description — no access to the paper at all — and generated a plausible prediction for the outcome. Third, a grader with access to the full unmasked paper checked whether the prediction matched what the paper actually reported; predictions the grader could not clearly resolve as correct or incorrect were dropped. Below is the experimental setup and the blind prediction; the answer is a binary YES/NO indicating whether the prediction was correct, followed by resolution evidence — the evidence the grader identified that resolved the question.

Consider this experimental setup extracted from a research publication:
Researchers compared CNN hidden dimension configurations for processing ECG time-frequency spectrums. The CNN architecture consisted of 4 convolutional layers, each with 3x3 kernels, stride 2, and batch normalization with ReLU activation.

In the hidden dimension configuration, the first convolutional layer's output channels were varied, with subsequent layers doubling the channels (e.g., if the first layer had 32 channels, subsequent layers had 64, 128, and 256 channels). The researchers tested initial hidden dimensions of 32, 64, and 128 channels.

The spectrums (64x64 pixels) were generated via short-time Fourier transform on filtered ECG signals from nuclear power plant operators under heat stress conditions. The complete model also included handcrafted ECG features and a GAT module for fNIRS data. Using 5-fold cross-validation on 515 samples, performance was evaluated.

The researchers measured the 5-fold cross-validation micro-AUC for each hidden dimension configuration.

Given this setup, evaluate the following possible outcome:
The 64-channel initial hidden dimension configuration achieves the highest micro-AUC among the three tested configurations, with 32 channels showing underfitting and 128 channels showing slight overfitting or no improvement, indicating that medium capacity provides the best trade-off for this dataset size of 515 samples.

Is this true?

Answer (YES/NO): YES